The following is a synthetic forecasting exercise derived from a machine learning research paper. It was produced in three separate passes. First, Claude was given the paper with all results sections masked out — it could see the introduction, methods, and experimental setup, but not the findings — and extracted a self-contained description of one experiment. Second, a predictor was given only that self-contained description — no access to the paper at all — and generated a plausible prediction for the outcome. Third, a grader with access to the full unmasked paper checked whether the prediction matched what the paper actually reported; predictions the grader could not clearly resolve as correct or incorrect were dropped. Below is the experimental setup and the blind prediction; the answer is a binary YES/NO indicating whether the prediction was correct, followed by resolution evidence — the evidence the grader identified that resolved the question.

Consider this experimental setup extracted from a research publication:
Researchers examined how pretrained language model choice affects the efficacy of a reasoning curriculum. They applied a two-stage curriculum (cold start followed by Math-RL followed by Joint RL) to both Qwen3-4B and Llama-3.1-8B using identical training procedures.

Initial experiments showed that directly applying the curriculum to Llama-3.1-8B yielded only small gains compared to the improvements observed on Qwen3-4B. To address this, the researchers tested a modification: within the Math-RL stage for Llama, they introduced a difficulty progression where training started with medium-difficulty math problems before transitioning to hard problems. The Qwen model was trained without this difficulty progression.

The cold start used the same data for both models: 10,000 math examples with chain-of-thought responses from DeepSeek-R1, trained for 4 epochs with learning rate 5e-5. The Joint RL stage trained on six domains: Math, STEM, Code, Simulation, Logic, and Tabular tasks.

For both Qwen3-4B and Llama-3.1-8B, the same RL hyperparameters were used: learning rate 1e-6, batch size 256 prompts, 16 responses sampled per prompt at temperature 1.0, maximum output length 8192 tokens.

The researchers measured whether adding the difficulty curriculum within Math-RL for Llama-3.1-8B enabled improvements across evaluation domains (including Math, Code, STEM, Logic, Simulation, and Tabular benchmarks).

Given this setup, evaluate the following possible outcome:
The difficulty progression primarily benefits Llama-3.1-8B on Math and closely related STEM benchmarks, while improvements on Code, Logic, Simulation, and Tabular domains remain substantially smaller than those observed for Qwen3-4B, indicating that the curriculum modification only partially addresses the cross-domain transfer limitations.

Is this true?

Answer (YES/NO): NO